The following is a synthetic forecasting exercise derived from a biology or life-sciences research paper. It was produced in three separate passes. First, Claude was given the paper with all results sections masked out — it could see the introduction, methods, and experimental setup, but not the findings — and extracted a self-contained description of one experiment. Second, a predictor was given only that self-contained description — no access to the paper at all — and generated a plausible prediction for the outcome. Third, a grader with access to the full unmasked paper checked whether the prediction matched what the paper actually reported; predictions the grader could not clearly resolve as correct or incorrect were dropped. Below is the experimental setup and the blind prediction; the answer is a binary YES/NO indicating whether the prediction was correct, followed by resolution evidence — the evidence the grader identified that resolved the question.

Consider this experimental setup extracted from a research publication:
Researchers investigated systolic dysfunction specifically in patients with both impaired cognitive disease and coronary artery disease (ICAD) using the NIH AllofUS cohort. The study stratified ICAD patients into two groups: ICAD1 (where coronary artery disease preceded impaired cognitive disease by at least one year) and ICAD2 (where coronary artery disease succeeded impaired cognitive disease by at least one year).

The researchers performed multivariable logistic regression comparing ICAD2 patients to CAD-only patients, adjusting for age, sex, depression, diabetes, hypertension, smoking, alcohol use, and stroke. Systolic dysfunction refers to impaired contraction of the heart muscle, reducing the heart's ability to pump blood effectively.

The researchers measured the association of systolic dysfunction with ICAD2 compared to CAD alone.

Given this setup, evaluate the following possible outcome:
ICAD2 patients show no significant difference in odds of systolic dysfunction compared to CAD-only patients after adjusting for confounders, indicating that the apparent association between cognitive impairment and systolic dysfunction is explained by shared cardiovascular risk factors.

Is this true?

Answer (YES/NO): NO